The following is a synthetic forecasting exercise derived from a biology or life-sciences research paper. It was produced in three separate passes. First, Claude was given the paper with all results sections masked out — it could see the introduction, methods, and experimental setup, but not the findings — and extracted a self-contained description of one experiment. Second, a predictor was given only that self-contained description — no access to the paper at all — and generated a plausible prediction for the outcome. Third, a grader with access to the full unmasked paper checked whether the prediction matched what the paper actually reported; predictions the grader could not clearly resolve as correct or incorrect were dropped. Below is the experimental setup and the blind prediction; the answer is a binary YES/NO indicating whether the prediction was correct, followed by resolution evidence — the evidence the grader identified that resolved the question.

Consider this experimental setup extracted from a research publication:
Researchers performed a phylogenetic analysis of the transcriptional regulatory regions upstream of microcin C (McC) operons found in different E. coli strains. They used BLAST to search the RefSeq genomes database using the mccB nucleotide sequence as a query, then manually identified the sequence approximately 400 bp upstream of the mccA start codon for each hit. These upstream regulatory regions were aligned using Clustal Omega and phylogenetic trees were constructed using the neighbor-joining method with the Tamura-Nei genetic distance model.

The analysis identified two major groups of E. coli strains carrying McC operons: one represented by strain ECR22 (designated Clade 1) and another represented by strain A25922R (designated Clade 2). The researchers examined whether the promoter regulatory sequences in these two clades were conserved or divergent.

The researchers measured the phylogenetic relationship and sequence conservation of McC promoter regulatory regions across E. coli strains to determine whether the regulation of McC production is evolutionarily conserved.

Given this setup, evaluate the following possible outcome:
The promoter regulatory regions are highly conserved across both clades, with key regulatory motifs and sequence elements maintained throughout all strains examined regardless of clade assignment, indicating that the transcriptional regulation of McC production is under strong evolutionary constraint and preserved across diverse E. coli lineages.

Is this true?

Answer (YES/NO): NO